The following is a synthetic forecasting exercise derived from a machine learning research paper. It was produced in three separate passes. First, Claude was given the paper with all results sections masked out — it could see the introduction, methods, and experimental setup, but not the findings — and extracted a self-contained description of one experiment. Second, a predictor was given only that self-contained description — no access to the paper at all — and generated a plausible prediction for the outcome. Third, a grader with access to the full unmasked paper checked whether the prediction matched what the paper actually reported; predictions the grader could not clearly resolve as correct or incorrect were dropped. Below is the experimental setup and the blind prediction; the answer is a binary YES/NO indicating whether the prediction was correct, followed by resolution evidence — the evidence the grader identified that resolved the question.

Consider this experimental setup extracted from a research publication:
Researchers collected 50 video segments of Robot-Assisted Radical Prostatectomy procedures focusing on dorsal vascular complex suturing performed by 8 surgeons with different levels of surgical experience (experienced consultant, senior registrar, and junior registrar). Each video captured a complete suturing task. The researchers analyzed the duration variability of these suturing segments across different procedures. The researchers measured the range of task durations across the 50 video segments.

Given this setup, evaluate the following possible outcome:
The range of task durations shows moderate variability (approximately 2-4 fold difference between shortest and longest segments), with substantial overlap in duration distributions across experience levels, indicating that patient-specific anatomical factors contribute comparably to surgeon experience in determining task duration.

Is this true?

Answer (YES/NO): NO